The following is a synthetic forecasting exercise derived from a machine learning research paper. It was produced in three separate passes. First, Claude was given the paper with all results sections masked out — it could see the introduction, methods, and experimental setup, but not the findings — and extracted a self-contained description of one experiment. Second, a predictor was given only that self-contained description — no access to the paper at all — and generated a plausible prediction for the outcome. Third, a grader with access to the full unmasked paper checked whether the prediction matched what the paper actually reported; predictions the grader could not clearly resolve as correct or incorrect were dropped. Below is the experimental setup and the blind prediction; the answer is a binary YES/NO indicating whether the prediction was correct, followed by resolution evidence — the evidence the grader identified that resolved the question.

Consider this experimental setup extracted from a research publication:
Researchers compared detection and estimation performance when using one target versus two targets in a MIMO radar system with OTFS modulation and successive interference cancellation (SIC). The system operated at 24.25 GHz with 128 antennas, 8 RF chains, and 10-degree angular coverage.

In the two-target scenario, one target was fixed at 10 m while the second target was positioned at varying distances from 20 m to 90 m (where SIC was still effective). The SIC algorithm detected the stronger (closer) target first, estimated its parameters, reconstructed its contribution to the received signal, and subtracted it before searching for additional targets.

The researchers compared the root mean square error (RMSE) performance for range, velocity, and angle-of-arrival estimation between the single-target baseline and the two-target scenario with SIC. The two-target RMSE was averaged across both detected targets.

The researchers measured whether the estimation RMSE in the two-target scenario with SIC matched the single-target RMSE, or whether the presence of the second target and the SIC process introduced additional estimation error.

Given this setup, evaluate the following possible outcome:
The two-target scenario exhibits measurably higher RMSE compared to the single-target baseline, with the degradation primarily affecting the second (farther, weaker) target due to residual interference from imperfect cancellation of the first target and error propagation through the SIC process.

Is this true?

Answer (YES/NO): NO